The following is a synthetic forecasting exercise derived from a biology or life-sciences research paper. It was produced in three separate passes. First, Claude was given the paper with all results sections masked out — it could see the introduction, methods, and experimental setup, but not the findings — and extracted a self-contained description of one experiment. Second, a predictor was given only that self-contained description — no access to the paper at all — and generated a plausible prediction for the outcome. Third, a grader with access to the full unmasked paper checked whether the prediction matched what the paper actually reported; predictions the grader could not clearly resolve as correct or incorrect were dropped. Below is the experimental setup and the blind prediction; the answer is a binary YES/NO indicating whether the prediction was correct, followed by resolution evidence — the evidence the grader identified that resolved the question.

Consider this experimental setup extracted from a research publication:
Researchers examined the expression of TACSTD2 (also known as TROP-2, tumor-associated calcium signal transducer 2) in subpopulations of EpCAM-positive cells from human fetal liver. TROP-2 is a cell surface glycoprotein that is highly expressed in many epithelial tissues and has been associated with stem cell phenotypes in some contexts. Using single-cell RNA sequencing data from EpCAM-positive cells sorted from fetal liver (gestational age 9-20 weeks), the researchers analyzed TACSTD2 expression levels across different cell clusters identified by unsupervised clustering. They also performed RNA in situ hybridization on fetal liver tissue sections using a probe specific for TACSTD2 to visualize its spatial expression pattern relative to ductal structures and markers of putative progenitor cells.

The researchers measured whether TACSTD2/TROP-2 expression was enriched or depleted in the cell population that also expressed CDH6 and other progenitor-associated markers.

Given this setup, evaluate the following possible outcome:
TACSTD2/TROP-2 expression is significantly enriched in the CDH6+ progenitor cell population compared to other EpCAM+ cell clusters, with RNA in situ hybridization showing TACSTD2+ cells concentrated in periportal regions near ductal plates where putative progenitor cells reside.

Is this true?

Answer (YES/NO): NO